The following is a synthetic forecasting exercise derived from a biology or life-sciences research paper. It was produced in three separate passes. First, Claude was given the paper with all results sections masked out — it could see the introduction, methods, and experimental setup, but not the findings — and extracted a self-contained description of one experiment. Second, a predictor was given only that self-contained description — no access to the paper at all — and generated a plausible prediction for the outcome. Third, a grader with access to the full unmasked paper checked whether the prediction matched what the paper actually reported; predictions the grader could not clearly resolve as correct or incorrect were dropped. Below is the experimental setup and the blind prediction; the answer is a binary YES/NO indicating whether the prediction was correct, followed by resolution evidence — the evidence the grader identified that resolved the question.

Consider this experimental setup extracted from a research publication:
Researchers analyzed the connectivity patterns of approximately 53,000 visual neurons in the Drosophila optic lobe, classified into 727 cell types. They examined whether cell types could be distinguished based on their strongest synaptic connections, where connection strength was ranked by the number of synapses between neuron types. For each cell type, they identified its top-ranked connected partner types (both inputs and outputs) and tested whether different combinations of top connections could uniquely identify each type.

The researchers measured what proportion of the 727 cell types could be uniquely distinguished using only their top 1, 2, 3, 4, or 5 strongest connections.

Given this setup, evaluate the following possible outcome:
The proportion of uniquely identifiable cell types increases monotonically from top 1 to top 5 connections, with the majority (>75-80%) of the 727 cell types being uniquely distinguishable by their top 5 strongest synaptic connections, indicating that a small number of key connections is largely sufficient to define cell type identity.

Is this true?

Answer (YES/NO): NO